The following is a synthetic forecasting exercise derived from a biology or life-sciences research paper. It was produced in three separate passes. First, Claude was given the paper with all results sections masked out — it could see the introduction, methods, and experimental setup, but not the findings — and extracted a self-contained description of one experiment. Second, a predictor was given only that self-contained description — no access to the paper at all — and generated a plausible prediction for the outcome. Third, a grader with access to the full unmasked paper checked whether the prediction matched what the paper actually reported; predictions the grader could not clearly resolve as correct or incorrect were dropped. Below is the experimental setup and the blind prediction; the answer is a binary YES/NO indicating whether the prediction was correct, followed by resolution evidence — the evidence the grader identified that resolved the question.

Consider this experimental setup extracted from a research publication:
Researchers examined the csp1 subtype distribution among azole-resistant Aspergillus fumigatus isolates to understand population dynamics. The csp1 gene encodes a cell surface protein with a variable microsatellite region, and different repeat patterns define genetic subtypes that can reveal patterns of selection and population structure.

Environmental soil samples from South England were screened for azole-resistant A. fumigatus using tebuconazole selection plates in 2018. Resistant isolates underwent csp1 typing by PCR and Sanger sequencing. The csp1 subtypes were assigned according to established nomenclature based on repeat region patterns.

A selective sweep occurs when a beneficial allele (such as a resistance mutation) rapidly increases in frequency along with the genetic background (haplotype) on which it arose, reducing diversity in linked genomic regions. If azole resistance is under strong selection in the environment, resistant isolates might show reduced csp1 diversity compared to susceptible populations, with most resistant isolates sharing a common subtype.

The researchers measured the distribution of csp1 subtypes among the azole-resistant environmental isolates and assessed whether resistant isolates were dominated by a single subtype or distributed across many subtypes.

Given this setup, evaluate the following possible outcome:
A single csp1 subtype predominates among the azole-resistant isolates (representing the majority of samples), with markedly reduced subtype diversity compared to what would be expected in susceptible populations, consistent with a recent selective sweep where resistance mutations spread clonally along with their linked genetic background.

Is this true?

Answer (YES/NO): YES